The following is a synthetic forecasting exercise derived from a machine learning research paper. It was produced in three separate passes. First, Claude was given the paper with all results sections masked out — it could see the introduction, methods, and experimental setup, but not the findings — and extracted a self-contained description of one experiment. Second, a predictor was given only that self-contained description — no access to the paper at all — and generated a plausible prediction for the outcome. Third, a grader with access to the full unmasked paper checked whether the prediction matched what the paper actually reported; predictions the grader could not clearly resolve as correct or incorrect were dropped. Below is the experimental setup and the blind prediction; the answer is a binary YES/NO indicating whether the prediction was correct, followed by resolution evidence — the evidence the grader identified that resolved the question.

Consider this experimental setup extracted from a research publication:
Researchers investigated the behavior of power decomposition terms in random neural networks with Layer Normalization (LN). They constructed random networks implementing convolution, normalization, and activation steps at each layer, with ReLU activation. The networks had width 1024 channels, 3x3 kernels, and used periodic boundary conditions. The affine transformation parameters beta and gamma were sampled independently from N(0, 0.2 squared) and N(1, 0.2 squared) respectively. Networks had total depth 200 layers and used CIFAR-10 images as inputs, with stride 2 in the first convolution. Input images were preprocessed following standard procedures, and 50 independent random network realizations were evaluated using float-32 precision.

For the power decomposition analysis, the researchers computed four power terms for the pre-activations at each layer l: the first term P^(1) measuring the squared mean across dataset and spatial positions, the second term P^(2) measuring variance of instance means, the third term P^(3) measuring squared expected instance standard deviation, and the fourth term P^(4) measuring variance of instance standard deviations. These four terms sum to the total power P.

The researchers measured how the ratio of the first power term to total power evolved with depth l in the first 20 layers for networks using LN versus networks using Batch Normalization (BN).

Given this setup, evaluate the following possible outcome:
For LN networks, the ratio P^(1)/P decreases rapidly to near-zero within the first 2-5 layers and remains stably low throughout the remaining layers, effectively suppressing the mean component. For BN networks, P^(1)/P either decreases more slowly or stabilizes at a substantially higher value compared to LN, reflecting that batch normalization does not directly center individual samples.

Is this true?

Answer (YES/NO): NO